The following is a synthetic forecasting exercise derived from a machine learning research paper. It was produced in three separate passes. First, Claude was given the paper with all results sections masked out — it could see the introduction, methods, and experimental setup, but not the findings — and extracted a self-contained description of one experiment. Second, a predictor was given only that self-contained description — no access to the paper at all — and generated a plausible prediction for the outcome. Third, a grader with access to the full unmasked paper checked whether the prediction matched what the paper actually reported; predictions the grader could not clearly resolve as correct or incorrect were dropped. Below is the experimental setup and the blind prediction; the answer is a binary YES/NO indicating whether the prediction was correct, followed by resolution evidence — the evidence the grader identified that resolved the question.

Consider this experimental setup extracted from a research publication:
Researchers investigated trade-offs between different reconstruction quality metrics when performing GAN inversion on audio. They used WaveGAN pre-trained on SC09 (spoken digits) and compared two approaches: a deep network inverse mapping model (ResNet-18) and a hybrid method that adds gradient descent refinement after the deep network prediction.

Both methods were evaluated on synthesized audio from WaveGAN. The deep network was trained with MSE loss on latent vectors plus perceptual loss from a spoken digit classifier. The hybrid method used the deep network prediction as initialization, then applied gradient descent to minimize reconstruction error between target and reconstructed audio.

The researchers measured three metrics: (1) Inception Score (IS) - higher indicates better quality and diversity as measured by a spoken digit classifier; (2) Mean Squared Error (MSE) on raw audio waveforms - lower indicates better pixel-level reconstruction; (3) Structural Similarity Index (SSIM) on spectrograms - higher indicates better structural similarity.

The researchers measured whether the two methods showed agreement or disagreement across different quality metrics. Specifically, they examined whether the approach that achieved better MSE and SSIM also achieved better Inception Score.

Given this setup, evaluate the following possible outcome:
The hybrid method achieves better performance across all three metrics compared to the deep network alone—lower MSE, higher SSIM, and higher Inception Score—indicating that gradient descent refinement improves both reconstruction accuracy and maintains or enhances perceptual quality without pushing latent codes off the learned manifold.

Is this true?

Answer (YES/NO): NO